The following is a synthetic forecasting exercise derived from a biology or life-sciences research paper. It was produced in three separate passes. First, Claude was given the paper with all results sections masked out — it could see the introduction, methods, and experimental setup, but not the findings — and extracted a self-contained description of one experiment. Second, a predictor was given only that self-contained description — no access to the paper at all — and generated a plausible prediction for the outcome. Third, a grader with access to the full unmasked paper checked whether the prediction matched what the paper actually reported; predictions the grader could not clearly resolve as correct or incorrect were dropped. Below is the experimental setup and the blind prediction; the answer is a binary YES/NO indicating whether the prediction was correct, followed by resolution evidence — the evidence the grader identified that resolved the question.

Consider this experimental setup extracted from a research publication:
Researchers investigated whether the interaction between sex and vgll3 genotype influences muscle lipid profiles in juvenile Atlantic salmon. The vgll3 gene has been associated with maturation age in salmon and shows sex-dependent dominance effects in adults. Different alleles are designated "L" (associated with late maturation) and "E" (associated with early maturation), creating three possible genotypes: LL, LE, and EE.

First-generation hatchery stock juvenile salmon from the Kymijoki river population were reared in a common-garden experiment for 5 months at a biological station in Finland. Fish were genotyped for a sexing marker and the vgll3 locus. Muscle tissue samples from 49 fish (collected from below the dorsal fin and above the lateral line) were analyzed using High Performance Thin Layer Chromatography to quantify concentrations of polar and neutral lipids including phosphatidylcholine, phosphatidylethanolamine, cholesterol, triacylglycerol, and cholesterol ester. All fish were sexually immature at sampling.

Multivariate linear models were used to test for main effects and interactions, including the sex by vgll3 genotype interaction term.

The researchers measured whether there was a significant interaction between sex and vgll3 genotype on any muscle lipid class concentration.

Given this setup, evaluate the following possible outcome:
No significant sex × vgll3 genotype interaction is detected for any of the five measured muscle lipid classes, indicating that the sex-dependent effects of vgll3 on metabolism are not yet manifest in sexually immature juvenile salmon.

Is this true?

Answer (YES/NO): YES